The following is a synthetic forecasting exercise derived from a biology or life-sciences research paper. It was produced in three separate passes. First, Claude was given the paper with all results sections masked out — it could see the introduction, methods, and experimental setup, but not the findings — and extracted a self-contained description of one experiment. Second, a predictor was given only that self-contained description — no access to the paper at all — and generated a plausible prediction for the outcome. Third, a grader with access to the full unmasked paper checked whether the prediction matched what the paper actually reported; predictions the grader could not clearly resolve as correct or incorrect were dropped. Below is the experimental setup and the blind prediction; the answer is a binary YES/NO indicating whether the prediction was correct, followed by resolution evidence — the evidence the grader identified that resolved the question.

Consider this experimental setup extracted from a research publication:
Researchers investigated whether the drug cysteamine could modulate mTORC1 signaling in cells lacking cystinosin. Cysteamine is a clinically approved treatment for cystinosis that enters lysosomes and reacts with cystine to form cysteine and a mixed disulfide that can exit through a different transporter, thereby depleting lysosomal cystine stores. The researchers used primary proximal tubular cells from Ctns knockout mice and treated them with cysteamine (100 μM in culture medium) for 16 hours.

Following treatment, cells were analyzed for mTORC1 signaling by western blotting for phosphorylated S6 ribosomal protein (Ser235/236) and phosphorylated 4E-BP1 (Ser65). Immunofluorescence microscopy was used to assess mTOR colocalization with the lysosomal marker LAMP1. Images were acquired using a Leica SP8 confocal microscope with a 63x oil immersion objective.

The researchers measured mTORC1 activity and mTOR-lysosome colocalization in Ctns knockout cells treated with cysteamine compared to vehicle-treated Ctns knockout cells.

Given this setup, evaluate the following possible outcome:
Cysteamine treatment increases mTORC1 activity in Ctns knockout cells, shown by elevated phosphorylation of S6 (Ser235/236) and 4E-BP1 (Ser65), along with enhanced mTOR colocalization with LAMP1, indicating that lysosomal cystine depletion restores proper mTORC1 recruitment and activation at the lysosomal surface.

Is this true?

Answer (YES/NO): NO